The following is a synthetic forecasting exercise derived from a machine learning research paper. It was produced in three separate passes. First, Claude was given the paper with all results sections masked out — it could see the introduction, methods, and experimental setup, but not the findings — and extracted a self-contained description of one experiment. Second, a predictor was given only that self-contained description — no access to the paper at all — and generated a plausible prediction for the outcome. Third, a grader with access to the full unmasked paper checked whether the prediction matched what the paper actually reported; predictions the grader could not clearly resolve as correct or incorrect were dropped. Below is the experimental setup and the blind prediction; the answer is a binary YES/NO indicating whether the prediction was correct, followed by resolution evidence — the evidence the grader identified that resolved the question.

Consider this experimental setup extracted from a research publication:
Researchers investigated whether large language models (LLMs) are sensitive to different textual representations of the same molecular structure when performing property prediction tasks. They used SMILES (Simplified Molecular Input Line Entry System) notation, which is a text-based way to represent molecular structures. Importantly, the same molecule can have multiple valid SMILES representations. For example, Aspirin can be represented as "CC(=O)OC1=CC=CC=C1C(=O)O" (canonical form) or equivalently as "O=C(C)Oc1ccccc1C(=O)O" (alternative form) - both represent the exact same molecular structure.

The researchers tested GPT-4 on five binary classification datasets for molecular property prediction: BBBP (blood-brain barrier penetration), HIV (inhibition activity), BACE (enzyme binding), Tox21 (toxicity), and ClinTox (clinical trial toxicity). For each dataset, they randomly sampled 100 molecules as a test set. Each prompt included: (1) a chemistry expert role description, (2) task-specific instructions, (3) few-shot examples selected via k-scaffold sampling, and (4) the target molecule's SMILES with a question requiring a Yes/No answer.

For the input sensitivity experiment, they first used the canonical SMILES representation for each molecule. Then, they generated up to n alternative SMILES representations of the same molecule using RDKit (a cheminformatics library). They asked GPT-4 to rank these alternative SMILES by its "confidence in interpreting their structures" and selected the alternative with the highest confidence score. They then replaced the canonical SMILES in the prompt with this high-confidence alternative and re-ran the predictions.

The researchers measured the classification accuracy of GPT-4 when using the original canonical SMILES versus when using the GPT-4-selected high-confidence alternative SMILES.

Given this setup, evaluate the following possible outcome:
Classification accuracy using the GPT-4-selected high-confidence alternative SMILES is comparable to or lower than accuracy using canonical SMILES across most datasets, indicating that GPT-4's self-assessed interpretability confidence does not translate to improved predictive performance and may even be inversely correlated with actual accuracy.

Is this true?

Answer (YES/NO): YES